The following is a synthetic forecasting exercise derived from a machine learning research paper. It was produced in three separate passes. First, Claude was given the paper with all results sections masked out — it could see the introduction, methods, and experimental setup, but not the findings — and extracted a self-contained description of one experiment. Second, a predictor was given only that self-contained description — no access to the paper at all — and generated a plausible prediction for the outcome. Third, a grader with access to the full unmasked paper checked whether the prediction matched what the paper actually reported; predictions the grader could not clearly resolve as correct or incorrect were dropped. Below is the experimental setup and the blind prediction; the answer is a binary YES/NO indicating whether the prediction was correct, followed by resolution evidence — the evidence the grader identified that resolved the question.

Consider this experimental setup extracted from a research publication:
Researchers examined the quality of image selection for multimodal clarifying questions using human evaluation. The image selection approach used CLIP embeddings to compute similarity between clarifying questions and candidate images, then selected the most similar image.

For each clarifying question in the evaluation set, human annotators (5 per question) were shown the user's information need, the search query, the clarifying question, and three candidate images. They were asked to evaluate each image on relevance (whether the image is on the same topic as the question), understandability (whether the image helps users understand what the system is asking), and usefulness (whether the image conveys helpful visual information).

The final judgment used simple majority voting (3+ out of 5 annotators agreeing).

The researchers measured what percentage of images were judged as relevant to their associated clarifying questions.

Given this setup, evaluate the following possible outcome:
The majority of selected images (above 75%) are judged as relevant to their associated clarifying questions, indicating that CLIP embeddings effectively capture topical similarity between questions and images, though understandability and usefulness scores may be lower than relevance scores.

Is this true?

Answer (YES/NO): NO